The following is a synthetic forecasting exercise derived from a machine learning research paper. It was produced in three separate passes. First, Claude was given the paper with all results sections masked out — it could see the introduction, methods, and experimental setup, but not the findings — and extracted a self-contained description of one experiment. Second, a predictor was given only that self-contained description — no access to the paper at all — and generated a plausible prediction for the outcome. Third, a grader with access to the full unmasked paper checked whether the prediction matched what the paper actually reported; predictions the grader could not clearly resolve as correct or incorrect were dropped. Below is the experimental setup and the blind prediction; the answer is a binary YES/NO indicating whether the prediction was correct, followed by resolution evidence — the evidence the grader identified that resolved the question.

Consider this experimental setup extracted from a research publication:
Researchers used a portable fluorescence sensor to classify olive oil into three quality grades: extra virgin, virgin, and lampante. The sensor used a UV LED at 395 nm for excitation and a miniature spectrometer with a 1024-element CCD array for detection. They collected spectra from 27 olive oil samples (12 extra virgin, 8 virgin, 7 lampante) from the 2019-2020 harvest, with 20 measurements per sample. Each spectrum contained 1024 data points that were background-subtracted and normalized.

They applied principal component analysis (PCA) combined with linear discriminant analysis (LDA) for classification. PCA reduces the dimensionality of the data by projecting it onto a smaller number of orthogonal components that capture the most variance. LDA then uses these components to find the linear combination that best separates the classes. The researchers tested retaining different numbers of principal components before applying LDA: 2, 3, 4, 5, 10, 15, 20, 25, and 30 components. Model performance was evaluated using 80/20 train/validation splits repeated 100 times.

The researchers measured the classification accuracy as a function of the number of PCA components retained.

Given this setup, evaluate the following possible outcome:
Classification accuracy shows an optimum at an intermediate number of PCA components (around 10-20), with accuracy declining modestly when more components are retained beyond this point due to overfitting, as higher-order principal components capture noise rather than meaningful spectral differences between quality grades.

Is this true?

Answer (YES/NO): NO